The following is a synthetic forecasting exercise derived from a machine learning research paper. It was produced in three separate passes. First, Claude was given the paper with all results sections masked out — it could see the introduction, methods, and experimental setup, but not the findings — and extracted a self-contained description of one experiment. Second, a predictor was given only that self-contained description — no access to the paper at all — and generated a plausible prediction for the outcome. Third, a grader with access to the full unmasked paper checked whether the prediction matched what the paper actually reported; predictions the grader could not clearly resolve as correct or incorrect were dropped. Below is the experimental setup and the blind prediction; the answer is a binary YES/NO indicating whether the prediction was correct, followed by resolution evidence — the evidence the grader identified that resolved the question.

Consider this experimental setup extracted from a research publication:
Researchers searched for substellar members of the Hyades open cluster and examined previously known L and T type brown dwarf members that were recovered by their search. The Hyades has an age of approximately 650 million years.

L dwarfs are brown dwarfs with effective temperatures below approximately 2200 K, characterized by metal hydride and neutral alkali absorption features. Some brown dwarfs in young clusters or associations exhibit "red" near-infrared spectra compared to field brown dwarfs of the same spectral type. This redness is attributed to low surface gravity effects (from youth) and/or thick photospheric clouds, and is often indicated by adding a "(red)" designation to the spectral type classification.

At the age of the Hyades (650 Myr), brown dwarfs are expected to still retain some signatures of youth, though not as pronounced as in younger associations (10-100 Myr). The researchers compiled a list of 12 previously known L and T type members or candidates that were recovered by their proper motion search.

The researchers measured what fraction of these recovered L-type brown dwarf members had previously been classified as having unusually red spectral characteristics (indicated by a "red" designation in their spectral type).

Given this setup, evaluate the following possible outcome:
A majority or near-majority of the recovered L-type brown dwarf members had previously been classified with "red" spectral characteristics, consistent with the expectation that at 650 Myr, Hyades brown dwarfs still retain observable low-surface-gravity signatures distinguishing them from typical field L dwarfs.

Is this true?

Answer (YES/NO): NO